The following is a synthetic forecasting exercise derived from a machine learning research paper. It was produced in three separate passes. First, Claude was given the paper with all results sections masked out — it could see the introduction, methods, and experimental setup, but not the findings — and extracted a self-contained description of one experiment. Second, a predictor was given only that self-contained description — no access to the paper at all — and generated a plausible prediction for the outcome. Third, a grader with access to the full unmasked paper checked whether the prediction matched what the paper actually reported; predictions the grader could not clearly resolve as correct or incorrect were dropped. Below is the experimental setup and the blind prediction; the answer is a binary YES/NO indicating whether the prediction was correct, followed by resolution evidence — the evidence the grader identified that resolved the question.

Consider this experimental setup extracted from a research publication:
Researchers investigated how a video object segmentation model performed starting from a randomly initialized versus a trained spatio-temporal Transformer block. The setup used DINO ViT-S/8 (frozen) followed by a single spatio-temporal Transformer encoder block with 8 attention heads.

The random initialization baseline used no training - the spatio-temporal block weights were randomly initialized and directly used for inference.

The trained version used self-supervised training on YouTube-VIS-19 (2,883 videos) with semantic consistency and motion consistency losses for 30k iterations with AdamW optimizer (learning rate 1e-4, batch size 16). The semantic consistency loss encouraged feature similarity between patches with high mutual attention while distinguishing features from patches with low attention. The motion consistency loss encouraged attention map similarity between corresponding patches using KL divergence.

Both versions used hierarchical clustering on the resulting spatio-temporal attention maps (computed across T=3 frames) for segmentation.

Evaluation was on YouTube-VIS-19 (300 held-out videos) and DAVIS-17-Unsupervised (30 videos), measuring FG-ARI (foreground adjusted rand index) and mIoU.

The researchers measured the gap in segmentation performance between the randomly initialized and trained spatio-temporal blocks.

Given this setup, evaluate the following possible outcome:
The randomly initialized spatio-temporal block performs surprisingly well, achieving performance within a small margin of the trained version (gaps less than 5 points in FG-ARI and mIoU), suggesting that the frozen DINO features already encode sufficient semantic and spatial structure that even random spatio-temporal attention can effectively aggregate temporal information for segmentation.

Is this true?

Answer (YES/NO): NO